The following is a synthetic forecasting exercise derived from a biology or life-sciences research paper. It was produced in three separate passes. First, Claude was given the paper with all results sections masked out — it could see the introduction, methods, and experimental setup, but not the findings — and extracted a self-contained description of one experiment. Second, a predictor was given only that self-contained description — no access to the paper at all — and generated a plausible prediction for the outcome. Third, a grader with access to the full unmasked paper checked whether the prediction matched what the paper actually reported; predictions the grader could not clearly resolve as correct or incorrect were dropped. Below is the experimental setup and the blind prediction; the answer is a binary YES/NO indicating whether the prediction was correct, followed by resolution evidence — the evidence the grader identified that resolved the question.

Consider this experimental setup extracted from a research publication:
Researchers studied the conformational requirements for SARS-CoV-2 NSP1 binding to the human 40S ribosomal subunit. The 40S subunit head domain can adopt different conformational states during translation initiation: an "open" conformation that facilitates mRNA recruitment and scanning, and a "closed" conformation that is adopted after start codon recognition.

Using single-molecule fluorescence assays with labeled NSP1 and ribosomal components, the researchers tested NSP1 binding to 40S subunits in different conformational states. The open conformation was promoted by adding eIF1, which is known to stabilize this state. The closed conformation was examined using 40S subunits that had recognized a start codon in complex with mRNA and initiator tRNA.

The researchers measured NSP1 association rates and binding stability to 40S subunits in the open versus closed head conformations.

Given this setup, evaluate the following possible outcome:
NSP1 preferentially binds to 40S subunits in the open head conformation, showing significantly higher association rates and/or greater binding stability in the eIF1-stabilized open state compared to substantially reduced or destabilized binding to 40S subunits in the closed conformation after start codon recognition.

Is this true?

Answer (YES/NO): YES